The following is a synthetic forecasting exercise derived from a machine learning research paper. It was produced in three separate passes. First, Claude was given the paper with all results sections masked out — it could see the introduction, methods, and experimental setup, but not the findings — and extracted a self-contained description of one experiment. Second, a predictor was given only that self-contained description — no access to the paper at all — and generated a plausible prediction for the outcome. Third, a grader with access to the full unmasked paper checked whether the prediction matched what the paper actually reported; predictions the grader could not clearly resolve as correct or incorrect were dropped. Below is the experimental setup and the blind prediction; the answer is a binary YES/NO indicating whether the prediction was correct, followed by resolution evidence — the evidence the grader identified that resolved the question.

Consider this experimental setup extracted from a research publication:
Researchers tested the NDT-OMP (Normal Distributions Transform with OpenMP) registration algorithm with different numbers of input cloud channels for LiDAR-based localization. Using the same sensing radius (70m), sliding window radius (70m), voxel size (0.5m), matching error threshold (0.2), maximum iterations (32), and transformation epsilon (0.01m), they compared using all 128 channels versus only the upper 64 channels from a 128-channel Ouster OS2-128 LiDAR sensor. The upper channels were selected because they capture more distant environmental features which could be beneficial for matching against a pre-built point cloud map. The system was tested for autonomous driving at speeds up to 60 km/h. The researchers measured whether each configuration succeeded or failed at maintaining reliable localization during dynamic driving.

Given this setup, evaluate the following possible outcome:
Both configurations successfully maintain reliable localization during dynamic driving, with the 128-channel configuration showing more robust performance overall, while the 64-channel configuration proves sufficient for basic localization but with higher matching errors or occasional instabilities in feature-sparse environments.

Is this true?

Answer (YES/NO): NO